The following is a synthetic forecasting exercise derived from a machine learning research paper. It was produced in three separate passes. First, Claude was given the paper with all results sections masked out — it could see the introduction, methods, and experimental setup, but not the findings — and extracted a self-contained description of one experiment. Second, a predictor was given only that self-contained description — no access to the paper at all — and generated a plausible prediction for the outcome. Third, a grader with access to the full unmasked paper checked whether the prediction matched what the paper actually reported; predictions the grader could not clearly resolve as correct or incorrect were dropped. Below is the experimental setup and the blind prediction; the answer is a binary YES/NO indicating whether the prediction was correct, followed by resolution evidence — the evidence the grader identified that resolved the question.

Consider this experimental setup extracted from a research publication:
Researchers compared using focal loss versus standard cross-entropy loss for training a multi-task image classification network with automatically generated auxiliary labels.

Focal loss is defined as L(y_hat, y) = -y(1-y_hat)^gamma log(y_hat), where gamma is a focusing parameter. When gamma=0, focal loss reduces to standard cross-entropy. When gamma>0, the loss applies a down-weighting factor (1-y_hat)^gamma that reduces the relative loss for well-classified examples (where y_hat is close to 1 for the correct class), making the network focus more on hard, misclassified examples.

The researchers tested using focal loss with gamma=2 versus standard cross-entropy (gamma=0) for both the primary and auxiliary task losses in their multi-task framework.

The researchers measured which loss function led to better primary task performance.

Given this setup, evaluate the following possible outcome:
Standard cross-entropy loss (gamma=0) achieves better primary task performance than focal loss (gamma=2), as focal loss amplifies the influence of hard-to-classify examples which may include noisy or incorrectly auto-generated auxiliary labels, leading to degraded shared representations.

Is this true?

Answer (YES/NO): NO